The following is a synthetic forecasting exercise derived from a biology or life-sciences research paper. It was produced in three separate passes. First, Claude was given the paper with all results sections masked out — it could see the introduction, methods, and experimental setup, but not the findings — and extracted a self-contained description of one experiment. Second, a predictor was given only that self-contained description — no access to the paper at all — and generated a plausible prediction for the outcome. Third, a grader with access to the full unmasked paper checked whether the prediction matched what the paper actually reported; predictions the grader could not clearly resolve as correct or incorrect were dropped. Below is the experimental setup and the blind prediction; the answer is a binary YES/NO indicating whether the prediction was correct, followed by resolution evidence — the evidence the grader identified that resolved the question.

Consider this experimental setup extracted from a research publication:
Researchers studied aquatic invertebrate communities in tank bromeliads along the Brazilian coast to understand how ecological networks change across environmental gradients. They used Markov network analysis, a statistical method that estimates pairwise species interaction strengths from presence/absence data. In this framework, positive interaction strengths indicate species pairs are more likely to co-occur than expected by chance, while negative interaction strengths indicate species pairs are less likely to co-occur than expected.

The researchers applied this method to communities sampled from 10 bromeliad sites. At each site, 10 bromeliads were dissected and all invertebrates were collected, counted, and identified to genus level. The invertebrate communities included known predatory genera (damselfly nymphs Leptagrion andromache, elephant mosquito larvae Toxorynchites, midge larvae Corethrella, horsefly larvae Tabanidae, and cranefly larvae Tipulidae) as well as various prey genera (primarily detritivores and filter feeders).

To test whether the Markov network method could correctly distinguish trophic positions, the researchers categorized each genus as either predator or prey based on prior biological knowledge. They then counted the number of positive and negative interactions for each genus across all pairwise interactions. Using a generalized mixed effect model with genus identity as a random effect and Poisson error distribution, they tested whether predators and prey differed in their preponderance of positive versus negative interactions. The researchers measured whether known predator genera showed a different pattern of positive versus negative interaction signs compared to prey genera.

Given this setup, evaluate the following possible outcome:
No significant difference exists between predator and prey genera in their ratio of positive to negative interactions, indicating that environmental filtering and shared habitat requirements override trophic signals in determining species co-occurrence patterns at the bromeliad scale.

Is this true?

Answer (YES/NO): NO